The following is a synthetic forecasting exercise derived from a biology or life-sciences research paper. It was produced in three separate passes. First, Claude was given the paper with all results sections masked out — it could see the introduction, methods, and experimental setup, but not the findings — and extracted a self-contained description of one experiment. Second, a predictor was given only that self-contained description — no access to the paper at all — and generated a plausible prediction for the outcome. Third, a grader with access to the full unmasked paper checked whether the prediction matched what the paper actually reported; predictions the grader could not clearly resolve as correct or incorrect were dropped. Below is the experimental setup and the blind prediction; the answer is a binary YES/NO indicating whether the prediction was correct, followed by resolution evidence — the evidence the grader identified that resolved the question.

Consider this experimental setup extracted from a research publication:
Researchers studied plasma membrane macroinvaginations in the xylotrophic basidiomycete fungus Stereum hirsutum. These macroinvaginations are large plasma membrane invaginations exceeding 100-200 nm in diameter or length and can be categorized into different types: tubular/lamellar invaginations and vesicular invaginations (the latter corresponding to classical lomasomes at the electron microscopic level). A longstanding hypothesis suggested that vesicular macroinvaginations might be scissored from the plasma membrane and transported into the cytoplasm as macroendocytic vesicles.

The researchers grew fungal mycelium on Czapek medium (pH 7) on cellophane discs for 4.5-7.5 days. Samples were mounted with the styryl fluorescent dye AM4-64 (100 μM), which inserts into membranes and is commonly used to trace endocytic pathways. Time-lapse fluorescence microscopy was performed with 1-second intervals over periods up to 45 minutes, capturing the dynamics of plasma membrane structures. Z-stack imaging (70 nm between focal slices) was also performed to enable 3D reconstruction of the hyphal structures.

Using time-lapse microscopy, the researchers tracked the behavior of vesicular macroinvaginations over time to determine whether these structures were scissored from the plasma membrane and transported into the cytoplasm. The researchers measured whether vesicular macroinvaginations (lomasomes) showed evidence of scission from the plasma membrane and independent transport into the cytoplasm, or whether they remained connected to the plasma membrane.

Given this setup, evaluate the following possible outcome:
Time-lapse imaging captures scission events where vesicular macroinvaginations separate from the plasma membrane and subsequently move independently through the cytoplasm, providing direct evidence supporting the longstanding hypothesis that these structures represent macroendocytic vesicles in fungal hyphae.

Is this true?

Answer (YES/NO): NO